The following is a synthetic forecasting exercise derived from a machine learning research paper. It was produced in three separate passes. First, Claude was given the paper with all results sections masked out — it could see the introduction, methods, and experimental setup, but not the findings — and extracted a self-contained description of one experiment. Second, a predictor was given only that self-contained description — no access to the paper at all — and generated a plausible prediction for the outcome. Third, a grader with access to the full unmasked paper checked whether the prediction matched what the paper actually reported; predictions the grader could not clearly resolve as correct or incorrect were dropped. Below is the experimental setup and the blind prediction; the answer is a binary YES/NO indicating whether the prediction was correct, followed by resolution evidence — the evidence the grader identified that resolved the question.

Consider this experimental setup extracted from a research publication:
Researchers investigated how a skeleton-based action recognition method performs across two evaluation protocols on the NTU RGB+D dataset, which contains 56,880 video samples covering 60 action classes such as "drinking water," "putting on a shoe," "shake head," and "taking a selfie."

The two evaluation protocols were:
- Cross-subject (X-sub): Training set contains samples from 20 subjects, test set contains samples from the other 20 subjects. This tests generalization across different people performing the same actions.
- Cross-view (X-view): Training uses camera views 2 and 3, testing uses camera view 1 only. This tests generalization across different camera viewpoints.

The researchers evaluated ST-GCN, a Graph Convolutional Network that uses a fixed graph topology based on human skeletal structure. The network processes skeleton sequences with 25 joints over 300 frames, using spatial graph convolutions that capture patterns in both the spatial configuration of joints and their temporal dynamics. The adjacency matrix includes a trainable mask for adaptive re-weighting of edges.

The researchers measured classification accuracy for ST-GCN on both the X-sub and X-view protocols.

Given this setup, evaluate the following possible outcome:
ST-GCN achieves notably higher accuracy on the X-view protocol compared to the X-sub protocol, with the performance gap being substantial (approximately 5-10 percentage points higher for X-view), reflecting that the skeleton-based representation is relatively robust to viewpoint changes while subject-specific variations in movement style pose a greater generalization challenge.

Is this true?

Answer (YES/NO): YES